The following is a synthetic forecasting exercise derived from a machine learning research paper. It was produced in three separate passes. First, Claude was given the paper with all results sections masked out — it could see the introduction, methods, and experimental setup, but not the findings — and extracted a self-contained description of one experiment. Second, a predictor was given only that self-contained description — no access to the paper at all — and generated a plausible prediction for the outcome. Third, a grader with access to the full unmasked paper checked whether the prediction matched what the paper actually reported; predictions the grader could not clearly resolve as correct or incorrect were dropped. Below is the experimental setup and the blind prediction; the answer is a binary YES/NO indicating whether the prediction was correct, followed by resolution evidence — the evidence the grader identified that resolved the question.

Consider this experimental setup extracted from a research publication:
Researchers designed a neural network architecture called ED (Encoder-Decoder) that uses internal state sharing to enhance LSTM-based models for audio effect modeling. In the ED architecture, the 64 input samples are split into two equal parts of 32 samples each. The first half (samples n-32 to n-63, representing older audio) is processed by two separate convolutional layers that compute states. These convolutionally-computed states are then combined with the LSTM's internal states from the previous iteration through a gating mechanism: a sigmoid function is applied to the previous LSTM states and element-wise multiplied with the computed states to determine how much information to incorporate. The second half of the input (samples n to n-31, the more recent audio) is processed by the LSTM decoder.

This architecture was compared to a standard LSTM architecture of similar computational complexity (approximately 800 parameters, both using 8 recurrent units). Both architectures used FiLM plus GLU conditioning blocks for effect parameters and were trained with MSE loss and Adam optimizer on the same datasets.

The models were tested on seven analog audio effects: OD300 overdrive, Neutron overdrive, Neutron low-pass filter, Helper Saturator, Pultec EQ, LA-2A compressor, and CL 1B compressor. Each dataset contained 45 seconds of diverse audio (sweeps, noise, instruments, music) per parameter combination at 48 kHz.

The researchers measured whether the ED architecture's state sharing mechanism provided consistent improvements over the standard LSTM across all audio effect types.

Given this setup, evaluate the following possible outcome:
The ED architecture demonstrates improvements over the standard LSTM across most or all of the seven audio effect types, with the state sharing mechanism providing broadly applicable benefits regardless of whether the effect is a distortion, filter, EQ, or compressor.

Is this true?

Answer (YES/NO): NO